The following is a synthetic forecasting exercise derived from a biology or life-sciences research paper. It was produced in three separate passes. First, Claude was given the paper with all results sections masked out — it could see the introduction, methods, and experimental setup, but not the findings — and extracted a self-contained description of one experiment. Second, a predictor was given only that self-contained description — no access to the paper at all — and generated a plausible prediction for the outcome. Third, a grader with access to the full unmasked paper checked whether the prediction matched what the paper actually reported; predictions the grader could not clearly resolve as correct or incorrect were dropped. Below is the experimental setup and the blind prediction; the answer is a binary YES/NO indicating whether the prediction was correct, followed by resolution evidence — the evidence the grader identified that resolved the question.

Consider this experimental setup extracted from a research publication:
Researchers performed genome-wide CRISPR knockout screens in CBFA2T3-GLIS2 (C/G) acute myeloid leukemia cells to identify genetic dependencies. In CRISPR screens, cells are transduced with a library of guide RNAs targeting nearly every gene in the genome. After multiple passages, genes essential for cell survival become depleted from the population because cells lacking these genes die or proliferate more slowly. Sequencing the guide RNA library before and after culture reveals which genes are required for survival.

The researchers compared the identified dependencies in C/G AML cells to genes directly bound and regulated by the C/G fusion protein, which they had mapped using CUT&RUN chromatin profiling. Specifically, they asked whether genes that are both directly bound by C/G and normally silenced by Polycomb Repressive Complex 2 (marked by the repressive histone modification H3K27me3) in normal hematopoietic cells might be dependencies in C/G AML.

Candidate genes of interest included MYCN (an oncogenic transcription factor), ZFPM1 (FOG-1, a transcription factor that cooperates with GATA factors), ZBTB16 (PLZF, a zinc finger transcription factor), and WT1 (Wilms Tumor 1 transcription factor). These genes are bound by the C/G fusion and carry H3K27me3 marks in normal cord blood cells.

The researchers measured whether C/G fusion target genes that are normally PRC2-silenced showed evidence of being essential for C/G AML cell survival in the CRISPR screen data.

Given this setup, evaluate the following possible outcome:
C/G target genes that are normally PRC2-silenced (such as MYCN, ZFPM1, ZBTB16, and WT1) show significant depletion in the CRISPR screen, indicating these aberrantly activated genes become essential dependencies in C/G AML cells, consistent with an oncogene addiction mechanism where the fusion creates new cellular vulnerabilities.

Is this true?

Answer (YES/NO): YES